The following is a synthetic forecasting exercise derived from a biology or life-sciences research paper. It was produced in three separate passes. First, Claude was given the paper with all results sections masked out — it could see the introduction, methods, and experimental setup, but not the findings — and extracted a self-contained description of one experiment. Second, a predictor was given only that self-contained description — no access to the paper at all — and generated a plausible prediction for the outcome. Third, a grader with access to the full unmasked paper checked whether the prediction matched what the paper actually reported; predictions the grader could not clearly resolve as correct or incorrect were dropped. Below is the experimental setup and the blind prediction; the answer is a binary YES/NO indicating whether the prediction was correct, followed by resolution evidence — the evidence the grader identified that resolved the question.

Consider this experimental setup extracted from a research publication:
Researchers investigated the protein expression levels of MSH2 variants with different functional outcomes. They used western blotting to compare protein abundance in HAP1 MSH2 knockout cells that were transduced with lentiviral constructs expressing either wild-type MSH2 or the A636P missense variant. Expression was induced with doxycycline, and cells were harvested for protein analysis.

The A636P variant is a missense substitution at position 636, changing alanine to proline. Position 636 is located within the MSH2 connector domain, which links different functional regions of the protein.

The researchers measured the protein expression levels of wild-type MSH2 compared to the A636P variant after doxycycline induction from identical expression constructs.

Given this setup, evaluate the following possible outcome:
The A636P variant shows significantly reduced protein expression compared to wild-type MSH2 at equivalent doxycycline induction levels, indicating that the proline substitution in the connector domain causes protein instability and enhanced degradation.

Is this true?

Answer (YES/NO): YES